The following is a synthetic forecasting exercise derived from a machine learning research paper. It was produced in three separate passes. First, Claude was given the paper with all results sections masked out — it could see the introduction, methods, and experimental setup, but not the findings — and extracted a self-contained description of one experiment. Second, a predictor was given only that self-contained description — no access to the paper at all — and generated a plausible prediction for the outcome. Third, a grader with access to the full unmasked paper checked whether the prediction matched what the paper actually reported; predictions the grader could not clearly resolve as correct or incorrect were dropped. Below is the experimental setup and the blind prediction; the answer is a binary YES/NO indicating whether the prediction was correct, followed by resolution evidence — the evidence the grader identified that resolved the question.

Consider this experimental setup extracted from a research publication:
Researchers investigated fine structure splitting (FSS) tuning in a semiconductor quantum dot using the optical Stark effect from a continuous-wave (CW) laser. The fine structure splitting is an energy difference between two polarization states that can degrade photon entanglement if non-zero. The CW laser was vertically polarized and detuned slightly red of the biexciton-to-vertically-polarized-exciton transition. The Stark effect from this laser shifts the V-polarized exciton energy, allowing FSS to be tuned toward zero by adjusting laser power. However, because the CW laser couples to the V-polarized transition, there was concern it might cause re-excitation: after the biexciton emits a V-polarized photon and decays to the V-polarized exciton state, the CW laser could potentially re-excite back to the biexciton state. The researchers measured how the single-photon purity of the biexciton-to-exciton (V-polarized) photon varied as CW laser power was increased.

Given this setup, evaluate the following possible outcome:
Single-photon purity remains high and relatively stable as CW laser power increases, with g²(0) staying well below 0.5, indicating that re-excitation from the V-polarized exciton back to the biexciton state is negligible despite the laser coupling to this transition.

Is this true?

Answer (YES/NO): NO